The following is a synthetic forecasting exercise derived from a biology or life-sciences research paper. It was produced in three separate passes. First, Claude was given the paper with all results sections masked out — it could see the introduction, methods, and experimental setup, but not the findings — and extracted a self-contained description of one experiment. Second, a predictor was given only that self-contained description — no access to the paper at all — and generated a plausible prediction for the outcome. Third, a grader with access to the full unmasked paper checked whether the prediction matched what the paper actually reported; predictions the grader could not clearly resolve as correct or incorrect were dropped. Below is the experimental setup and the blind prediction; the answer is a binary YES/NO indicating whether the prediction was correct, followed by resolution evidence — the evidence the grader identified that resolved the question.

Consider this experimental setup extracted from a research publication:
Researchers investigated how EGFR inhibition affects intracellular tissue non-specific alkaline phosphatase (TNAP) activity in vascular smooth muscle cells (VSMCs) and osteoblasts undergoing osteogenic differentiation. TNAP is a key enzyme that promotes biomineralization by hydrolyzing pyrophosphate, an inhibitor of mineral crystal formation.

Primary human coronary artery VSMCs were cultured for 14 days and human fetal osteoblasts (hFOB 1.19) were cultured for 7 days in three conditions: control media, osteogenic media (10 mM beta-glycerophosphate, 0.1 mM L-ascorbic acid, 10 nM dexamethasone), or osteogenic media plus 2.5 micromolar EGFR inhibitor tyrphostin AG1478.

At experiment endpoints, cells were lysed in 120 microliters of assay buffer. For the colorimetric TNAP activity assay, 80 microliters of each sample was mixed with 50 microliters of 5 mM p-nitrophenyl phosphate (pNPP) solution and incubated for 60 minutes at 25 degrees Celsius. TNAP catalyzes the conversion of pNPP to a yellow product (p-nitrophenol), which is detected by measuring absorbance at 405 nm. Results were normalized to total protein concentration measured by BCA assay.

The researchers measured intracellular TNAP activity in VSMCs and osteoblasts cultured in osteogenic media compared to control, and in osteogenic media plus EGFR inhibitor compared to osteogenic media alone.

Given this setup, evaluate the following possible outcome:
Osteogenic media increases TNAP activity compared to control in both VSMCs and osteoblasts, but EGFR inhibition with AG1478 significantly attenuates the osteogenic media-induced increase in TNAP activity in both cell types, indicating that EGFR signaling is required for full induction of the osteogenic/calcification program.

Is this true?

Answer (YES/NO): NO